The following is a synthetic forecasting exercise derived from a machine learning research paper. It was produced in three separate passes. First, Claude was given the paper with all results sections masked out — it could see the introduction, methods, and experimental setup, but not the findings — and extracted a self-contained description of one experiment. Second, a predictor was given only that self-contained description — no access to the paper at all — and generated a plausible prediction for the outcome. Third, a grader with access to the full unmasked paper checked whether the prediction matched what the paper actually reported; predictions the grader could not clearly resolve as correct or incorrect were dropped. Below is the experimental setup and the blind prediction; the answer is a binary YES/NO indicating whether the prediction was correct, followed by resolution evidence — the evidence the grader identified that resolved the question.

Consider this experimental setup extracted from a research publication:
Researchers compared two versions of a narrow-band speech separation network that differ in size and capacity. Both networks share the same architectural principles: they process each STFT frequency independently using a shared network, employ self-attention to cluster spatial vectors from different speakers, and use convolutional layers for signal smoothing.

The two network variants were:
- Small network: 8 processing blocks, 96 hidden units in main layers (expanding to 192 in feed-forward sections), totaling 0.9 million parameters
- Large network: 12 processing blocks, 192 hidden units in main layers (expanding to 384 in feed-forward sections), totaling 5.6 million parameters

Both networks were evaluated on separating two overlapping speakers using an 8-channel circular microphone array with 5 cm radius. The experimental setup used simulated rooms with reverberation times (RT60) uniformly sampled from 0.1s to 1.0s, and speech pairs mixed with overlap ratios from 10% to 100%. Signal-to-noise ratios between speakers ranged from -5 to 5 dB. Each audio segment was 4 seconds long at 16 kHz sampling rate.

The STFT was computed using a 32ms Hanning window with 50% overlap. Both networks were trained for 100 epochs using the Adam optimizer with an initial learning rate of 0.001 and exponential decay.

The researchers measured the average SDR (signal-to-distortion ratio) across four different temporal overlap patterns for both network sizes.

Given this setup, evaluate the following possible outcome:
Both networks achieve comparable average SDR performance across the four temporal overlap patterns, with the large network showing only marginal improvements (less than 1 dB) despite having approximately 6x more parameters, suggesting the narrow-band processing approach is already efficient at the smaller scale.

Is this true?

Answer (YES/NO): NO